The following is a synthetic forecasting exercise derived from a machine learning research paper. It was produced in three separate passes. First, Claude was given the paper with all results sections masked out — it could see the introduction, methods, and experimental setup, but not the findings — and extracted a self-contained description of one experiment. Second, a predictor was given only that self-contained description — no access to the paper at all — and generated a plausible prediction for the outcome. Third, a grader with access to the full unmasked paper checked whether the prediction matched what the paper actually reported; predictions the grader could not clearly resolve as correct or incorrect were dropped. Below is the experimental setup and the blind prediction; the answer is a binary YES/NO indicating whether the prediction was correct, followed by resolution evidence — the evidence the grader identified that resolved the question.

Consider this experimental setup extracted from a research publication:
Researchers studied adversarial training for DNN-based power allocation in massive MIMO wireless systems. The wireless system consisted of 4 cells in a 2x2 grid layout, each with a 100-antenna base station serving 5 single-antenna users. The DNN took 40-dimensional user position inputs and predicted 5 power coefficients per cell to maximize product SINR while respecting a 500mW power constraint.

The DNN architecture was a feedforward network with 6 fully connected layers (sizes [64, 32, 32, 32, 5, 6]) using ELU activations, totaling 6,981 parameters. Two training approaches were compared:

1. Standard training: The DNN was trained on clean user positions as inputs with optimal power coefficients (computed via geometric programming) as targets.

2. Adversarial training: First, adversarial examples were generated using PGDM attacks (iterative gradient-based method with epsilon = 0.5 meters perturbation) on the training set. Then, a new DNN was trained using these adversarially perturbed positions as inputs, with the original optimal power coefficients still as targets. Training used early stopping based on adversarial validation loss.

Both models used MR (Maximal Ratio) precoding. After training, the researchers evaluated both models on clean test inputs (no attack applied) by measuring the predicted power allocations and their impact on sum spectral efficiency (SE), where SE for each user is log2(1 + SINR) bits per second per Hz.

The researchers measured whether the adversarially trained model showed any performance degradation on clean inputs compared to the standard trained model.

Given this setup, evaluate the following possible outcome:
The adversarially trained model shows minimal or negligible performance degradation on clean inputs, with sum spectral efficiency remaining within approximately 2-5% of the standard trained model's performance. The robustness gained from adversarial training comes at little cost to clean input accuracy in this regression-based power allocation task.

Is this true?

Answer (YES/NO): NO